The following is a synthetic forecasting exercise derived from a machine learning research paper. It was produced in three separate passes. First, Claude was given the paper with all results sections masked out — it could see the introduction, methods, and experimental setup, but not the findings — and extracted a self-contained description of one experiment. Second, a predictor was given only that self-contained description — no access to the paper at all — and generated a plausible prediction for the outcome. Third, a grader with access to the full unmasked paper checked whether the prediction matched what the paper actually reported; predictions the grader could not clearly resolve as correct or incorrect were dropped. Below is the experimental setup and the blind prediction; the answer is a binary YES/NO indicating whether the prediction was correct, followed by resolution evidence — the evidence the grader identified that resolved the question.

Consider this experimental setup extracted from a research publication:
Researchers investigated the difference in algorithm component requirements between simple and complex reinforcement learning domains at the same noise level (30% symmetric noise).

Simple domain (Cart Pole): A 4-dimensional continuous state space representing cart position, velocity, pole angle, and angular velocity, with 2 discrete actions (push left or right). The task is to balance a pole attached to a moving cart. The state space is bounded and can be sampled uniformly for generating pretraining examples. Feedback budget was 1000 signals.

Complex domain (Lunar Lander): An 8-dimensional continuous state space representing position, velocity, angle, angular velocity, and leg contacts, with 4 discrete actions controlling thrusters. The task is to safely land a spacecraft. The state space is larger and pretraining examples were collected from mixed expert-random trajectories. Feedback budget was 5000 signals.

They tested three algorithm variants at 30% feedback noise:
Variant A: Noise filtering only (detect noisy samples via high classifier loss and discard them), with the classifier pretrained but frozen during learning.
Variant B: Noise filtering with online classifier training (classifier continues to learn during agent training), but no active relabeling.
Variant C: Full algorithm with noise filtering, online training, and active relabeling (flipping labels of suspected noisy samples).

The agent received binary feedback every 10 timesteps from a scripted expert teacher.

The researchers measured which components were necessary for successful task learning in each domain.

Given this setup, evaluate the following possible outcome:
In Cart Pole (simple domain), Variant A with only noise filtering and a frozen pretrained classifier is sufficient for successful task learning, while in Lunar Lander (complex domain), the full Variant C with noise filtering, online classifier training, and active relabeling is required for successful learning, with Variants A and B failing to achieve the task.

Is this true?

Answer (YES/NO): YES